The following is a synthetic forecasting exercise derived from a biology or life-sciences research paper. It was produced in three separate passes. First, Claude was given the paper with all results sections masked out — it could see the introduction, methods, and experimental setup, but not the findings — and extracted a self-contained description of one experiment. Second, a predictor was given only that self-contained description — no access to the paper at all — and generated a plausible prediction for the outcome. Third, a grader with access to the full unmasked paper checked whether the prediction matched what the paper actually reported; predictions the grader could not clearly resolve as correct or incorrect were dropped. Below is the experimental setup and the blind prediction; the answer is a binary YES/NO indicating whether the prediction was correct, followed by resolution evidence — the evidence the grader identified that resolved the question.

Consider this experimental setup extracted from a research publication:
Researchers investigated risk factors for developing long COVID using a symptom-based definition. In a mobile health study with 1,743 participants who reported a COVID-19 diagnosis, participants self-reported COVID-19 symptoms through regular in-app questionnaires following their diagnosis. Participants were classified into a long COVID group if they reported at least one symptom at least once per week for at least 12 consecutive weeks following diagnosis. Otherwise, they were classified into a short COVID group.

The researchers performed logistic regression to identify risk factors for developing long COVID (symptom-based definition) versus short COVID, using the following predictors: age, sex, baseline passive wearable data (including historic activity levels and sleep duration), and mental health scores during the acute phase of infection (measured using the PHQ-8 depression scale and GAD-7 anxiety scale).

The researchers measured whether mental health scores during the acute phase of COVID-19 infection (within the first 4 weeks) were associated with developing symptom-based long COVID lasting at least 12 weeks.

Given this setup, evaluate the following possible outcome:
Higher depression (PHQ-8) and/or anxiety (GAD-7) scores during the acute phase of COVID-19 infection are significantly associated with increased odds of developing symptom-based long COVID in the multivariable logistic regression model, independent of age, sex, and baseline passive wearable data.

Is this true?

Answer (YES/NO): NO